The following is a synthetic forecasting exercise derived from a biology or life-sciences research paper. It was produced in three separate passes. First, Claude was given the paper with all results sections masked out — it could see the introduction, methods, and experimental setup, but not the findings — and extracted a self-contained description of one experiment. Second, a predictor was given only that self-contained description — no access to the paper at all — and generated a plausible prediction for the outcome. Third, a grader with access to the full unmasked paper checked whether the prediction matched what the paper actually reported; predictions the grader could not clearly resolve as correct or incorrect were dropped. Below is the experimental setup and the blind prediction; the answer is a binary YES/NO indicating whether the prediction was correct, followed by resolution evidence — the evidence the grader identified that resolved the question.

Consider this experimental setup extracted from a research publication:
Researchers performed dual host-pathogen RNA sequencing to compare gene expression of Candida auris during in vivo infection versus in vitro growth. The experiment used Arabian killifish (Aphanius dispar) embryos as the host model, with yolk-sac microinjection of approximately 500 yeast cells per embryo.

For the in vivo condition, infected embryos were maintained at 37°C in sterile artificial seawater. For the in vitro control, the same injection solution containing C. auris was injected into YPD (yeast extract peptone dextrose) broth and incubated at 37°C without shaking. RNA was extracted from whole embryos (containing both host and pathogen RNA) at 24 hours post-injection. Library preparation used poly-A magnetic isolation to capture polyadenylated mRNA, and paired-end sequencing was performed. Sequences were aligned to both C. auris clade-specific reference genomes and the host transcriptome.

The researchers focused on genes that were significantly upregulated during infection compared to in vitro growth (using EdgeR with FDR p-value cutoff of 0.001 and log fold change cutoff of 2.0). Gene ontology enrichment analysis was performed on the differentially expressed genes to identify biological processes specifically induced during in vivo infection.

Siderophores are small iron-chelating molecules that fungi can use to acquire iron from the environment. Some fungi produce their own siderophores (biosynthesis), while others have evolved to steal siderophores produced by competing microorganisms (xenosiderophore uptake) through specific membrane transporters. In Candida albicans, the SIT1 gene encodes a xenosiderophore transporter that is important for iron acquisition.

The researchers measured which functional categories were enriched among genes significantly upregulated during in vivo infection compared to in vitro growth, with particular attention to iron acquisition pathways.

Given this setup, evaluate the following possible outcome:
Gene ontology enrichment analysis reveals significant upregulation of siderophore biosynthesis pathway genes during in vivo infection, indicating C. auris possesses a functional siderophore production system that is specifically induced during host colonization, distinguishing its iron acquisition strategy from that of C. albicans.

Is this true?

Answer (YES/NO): NO